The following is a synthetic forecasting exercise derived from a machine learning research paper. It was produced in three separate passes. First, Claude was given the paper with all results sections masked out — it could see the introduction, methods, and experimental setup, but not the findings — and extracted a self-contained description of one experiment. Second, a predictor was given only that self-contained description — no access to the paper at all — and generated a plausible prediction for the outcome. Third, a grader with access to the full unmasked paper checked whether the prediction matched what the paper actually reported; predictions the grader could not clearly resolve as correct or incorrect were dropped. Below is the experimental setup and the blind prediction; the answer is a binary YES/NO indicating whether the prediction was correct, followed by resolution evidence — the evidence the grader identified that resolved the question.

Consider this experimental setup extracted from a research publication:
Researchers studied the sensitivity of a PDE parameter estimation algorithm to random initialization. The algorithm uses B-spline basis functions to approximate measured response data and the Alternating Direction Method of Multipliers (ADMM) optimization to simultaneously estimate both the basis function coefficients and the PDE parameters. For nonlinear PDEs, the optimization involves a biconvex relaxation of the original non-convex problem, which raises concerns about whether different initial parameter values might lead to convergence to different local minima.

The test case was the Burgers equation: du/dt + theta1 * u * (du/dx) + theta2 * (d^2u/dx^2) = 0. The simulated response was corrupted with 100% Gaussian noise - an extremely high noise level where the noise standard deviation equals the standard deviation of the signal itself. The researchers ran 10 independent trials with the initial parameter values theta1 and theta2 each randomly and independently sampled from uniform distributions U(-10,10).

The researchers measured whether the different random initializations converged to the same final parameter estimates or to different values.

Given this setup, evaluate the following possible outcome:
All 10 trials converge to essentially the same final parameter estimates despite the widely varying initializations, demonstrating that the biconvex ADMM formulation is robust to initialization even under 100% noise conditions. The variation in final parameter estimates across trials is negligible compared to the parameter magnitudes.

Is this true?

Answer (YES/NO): YES